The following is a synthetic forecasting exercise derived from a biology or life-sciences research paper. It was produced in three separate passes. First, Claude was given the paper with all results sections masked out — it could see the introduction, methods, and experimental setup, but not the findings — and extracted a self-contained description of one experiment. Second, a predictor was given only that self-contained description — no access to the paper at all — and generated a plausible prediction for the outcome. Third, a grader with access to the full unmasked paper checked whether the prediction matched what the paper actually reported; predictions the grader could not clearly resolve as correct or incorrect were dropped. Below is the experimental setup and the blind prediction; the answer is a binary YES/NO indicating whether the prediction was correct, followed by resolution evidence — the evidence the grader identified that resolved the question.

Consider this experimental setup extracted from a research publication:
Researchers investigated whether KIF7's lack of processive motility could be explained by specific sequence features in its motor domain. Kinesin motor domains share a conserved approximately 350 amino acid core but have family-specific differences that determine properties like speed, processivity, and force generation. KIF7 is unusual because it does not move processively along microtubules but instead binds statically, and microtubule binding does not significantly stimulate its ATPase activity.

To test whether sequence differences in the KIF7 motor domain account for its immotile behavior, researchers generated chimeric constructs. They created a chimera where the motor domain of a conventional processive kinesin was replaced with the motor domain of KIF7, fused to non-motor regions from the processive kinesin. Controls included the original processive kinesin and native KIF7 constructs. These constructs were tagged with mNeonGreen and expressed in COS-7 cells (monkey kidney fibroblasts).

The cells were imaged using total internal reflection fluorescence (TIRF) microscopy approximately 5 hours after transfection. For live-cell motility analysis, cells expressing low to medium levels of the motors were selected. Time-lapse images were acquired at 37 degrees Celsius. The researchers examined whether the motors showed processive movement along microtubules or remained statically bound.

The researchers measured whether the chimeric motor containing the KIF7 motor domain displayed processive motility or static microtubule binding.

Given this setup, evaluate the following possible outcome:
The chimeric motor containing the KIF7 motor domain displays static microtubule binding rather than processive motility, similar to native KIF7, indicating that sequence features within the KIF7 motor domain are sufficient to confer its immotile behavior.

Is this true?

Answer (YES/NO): YES